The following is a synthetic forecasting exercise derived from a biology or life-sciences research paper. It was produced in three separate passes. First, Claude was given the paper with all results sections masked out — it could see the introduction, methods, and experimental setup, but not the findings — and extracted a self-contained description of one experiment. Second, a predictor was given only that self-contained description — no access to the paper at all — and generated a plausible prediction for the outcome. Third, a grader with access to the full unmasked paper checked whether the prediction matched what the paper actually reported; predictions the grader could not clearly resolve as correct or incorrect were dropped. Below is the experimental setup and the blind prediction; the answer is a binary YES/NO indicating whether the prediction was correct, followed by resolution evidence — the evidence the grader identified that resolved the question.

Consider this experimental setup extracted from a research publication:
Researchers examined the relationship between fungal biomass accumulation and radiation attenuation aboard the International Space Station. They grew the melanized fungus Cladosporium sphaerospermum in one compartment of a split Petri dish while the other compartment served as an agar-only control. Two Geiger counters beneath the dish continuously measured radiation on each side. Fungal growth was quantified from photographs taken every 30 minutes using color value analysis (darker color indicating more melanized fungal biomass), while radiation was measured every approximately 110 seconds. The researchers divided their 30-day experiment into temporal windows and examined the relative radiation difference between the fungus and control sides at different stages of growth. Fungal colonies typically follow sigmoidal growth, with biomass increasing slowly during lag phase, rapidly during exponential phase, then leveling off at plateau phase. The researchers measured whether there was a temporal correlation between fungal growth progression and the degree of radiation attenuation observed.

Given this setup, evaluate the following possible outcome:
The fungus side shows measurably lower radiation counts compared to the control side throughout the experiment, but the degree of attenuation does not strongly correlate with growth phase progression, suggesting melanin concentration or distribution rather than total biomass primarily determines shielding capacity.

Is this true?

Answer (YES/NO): NO